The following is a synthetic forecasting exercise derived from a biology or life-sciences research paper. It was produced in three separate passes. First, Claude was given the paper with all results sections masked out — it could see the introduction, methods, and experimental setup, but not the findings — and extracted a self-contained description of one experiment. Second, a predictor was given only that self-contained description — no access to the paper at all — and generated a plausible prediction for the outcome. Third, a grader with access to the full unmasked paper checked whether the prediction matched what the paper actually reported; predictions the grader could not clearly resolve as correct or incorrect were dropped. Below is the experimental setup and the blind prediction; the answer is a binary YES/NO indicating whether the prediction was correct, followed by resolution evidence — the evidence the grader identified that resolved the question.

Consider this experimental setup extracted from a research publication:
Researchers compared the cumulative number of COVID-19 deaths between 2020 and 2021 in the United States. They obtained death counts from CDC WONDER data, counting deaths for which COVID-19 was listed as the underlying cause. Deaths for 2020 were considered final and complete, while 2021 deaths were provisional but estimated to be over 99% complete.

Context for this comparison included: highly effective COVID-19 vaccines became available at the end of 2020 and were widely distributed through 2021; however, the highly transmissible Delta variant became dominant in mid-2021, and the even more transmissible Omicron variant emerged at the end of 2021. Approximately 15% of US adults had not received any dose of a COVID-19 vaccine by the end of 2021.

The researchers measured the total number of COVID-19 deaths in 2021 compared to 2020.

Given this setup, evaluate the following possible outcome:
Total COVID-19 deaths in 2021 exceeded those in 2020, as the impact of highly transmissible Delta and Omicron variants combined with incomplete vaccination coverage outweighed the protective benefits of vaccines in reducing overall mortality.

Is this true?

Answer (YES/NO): YES